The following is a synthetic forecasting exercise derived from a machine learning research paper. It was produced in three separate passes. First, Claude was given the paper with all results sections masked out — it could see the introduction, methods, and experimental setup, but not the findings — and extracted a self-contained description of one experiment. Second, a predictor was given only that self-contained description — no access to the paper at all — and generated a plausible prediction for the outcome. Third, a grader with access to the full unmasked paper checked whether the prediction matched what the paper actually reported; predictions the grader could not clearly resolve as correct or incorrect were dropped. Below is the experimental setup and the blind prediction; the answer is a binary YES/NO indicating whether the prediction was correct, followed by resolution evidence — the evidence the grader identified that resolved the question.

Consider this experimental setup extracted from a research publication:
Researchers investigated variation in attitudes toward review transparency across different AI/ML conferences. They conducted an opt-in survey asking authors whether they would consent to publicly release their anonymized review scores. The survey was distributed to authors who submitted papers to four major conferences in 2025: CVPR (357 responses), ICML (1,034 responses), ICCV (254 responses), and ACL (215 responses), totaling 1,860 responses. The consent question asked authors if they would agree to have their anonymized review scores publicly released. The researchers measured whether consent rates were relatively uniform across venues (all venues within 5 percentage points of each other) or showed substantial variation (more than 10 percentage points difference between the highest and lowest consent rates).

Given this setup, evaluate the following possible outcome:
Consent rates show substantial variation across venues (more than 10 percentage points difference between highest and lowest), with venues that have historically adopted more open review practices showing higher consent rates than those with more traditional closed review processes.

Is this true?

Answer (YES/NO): NO